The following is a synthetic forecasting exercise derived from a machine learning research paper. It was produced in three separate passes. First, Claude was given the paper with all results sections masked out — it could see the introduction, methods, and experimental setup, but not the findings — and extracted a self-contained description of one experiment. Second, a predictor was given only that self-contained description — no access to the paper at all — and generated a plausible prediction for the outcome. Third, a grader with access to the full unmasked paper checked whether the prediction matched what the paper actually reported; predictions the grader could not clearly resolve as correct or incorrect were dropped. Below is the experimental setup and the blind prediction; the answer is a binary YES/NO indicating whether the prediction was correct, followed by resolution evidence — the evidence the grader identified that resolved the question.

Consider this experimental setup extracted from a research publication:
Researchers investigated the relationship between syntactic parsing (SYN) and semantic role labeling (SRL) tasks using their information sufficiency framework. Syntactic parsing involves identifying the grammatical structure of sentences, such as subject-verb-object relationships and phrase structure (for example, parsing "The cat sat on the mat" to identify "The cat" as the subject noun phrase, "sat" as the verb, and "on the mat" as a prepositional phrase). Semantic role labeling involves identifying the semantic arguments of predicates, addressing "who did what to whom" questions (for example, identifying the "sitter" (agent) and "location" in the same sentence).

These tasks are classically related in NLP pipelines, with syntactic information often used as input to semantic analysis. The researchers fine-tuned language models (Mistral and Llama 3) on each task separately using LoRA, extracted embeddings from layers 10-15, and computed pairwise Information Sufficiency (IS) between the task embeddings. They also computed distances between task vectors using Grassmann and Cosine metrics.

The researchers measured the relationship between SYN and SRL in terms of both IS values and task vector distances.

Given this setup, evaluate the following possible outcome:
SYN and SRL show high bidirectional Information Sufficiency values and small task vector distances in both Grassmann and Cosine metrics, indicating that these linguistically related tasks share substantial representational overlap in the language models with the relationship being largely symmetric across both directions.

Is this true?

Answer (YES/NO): YES